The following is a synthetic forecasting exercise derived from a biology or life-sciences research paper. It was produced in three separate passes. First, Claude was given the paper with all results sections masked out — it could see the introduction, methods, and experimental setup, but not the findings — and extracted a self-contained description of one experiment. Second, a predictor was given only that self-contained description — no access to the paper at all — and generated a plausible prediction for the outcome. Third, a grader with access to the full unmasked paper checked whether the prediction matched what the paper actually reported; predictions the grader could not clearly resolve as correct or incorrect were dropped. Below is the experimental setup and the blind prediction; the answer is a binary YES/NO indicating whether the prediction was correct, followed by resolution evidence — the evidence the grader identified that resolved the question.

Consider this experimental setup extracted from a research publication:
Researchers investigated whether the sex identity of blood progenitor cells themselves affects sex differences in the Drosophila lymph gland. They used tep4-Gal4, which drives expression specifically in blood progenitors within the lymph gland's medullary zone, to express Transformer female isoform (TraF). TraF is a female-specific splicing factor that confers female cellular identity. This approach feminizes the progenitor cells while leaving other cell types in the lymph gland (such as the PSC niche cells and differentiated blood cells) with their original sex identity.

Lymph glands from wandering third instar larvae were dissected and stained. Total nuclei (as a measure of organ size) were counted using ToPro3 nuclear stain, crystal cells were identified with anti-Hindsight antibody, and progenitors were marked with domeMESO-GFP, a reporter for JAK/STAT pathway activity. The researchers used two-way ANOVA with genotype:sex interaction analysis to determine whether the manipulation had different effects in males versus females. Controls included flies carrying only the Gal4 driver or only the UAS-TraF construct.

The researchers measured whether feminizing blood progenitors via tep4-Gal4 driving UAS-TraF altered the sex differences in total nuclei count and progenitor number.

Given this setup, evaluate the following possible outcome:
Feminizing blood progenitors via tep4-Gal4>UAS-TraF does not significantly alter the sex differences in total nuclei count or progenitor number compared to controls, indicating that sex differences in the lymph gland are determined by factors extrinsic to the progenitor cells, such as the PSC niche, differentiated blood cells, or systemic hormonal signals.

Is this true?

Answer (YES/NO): NO